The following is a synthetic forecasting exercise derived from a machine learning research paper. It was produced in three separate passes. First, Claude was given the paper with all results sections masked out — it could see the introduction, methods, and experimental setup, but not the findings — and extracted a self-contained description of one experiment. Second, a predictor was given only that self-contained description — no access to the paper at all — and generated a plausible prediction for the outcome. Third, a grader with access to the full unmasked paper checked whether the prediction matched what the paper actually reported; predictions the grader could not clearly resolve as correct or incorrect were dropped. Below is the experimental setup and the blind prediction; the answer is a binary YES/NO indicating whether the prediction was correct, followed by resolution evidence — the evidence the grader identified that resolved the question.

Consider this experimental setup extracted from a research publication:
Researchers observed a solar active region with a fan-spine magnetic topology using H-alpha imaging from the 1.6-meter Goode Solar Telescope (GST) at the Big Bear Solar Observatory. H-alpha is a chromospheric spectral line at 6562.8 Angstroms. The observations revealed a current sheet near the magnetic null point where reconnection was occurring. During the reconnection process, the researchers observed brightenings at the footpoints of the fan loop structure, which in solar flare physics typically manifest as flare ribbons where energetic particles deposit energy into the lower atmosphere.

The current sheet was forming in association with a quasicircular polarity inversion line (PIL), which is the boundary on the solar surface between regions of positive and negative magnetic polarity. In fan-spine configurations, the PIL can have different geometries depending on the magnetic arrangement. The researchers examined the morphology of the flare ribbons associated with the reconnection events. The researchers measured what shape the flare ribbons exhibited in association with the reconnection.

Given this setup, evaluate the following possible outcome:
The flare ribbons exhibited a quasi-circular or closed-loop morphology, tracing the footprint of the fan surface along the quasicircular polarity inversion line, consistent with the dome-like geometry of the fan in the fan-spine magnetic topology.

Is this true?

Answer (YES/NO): YES